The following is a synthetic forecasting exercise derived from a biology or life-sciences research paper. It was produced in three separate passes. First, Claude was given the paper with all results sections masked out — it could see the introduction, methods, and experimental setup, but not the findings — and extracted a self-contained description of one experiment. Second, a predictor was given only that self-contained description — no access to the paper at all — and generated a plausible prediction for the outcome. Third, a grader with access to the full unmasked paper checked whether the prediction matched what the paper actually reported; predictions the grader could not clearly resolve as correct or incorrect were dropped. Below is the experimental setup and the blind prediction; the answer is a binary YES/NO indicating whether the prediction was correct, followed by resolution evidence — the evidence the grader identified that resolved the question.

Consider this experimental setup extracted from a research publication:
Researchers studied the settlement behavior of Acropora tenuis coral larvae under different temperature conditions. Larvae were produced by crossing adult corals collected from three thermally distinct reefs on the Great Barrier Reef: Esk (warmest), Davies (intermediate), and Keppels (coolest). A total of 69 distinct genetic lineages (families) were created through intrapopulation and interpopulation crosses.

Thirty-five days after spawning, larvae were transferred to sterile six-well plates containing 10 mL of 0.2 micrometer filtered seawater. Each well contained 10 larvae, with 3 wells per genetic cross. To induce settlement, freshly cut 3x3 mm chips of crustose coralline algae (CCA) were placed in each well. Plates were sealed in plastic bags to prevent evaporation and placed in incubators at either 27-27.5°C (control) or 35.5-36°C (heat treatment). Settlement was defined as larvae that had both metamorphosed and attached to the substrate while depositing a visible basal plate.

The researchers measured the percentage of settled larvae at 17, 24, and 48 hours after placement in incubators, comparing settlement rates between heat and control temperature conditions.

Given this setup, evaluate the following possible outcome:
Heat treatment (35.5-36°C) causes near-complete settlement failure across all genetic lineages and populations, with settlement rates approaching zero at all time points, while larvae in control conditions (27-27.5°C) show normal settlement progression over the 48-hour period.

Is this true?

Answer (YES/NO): YES